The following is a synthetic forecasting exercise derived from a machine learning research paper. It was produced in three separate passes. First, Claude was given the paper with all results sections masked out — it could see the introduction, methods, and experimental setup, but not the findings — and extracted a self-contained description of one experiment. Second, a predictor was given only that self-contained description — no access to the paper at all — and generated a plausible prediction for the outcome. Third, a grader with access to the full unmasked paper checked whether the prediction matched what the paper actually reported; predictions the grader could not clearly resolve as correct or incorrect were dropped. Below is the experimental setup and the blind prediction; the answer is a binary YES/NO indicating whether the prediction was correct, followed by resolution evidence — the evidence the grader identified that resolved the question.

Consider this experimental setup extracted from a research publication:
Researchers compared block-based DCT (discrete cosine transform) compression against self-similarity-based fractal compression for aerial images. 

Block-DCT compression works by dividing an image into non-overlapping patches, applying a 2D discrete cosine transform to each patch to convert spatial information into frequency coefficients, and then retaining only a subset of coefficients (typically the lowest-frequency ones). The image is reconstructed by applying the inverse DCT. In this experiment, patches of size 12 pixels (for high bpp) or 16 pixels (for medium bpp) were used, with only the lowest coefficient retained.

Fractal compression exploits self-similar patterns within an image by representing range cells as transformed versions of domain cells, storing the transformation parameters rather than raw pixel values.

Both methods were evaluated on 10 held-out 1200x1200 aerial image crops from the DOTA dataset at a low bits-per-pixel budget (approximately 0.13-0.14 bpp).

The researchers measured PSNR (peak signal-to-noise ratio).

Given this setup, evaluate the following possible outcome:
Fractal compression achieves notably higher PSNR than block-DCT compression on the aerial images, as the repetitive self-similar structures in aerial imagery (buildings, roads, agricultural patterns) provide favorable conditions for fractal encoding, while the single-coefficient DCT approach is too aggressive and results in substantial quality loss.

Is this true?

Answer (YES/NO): NO